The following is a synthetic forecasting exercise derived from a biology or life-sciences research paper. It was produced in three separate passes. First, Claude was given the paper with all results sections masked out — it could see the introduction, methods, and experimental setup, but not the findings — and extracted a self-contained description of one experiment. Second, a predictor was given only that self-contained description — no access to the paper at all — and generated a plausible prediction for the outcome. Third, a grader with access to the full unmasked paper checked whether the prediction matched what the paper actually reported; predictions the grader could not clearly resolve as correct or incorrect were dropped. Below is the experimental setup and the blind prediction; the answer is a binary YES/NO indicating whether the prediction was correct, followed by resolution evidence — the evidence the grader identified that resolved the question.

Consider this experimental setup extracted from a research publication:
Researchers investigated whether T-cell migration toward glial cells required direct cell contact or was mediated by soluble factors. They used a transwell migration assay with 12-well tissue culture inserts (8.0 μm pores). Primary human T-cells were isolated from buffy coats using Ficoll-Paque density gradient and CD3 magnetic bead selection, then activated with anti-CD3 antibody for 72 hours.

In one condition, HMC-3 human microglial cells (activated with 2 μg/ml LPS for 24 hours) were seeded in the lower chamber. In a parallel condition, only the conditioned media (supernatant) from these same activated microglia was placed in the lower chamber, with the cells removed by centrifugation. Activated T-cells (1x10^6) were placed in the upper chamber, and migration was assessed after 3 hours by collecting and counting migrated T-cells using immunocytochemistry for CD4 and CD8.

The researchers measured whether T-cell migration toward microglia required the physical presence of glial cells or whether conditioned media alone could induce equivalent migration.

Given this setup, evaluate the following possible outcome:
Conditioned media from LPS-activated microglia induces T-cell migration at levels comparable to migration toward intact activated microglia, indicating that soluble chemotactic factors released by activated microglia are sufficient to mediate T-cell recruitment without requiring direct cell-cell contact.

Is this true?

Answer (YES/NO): YES